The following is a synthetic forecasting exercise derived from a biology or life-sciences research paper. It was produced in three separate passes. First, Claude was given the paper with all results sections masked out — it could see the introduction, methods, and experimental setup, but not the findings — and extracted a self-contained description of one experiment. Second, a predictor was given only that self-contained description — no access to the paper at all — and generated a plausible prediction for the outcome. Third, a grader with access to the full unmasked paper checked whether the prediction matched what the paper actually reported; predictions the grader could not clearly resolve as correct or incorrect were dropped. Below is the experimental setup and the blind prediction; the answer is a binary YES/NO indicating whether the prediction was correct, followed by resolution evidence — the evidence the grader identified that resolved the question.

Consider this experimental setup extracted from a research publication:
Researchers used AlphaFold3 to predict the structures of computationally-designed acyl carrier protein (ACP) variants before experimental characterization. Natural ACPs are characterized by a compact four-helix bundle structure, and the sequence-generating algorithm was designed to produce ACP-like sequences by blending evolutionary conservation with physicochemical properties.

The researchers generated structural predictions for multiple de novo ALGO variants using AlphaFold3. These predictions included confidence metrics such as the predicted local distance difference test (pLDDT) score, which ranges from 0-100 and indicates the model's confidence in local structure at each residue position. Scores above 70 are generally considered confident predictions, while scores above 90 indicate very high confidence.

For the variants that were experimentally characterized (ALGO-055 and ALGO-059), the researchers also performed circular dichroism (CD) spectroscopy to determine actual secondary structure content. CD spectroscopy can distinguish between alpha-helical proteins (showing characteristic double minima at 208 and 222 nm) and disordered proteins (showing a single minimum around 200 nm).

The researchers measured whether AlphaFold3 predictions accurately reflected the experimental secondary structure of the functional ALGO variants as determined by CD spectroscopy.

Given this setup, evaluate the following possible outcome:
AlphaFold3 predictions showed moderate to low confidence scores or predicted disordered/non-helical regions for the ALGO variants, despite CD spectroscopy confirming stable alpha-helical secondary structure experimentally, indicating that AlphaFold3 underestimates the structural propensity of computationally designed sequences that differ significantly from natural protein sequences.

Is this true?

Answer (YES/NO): NO